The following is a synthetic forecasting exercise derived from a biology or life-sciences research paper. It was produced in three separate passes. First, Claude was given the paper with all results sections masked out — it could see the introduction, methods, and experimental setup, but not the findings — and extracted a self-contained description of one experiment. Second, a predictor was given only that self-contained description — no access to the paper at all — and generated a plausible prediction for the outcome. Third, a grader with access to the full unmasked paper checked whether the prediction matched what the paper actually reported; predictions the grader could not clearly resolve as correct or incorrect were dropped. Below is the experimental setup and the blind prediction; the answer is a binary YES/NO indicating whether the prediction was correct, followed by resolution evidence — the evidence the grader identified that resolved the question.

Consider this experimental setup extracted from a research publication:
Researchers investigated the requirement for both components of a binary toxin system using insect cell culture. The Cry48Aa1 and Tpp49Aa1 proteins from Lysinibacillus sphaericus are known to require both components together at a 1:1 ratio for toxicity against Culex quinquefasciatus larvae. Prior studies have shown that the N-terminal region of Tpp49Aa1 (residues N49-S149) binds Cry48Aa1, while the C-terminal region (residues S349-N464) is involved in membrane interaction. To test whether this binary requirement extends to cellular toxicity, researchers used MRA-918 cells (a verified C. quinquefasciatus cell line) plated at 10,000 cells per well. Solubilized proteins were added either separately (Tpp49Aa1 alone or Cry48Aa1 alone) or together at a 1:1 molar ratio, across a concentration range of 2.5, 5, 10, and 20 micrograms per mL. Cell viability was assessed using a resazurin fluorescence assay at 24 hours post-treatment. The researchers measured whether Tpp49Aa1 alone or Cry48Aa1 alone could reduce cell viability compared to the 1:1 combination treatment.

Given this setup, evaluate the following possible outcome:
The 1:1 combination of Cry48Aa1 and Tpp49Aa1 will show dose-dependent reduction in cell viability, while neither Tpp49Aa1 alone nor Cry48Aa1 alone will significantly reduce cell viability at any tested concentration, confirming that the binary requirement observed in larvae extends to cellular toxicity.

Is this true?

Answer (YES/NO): NO